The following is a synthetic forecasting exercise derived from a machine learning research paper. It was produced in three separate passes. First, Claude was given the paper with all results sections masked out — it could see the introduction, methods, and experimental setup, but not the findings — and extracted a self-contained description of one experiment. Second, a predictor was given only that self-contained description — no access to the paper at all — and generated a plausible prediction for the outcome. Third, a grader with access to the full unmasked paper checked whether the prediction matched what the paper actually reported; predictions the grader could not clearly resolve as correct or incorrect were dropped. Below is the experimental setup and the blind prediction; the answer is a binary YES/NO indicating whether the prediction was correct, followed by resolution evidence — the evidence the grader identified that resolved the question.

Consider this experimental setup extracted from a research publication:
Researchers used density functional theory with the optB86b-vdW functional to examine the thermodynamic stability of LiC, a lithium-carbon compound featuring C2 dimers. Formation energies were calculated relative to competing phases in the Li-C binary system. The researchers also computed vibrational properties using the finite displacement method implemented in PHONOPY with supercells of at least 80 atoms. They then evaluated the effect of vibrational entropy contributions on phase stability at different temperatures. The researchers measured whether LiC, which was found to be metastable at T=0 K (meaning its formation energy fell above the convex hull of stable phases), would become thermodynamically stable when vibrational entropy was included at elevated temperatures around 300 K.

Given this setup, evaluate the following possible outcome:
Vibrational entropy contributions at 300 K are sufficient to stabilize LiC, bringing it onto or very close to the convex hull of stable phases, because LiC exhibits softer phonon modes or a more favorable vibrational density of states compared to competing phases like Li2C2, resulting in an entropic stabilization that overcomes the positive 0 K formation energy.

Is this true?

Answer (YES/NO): YES